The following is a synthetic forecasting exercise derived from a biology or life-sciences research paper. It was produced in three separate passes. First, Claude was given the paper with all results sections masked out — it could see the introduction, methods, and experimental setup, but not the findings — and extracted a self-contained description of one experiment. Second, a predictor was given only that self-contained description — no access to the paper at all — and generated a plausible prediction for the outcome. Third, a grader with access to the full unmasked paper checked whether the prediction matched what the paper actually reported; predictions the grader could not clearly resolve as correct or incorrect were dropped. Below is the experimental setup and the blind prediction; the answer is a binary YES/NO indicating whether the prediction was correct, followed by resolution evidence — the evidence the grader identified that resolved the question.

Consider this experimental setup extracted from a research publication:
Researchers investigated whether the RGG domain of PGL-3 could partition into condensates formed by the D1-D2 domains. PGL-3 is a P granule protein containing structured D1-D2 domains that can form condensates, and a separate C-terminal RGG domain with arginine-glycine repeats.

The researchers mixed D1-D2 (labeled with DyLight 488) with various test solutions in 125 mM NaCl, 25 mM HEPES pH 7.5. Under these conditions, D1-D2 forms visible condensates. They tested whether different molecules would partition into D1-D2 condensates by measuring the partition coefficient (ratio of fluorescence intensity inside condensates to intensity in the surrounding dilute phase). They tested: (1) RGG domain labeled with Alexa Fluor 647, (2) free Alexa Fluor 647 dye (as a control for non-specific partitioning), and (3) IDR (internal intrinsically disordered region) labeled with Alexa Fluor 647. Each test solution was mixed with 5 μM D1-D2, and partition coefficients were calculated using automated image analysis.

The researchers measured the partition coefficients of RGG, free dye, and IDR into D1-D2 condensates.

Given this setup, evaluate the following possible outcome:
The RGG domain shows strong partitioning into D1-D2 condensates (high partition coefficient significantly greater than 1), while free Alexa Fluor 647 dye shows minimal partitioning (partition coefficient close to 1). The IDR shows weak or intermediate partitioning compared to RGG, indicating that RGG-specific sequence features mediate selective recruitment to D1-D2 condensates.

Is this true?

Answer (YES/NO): NO